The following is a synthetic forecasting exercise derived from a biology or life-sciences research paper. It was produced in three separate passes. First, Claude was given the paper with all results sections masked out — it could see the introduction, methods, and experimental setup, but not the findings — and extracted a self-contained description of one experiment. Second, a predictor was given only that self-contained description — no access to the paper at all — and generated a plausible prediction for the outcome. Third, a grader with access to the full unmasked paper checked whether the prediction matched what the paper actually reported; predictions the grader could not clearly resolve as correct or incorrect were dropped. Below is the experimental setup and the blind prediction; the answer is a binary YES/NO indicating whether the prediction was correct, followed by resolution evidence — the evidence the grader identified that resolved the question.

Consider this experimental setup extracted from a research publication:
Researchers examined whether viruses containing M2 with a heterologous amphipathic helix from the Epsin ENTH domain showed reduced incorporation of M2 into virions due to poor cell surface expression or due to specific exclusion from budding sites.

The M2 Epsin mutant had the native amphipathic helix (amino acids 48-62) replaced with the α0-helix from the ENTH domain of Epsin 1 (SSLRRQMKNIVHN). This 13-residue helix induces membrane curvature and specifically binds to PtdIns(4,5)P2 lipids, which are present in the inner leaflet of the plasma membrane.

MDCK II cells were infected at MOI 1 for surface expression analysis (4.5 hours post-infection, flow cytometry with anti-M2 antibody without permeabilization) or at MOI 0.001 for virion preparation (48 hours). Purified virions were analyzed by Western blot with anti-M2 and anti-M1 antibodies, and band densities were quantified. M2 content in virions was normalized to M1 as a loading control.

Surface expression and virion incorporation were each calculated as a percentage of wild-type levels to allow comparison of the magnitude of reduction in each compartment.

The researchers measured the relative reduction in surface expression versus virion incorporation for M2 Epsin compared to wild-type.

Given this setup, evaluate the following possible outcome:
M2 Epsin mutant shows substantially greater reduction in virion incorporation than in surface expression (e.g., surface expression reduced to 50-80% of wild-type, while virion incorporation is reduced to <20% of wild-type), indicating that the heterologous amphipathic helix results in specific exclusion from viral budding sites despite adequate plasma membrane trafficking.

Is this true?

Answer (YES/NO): NO